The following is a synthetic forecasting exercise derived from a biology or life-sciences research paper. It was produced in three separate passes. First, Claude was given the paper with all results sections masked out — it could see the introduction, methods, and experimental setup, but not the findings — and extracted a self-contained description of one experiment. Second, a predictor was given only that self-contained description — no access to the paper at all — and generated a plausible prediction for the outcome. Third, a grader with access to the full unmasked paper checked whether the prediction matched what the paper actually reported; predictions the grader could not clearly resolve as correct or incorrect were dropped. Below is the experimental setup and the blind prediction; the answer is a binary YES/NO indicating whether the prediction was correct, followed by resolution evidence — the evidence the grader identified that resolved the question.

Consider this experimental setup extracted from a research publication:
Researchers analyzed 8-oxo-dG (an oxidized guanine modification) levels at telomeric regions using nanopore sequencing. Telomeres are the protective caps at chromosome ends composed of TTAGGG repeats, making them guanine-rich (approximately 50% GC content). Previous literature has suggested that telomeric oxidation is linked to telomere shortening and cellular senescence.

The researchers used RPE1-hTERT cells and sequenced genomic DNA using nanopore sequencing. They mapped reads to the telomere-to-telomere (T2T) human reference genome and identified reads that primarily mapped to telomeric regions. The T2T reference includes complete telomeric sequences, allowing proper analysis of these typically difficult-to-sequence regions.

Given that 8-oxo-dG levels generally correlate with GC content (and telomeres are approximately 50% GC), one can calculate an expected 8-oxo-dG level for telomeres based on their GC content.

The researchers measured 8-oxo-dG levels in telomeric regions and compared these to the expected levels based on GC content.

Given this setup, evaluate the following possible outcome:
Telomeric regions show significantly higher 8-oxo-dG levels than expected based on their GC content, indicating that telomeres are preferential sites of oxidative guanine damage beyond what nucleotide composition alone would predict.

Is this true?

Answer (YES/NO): NO